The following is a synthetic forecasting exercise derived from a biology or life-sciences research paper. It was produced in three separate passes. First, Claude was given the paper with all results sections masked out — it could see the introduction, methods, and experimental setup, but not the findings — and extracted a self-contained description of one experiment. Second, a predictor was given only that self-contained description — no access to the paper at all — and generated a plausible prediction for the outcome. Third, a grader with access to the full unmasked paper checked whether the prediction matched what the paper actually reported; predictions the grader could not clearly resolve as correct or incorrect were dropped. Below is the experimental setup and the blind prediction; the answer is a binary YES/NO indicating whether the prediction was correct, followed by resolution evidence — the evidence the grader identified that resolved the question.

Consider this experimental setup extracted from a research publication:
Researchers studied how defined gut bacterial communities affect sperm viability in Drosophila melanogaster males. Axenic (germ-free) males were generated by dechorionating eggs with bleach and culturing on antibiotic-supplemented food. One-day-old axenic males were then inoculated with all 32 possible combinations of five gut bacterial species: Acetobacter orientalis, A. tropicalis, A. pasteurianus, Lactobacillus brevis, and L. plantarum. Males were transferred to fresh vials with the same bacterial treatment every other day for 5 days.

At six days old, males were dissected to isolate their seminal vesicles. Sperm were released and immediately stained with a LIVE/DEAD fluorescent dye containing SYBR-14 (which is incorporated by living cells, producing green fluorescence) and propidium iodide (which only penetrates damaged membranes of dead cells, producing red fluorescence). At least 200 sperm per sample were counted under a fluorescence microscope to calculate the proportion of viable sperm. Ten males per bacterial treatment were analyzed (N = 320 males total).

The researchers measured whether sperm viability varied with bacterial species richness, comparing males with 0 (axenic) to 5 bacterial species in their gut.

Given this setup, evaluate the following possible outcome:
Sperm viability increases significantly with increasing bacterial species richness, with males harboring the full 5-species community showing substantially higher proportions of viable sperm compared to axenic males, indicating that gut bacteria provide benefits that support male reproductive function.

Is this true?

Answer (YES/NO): YES